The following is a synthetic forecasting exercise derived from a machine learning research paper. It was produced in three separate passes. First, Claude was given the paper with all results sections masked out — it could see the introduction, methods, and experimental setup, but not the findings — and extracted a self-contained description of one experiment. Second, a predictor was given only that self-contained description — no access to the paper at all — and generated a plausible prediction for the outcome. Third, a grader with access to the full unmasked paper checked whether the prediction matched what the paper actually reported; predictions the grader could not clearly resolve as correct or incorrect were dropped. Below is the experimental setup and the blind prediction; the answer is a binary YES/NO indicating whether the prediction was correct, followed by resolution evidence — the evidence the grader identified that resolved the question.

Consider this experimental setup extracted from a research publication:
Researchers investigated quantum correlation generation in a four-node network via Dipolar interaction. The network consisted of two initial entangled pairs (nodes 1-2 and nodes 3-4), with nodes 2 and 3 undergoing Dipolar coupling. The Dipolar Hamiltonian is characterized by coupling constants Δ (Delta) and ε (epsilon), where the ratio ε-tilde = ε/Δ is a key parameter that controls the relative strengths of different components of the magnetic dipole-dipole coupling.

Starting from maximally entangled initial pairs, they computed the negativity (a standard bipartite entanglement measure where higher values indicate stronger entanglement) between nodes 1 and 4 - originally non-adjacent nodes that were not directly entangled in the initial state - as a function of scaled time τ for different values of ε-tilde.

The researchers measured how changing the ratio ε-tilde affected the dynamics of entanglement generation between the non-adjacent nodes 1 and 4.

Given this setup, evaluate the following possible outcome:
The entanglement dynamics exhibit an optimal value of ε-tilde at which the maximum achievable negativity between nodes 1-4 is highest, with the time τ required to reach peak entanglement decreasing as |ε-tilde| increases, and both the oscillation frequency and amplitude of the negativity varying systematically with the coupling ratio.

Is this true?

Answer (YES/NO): NO